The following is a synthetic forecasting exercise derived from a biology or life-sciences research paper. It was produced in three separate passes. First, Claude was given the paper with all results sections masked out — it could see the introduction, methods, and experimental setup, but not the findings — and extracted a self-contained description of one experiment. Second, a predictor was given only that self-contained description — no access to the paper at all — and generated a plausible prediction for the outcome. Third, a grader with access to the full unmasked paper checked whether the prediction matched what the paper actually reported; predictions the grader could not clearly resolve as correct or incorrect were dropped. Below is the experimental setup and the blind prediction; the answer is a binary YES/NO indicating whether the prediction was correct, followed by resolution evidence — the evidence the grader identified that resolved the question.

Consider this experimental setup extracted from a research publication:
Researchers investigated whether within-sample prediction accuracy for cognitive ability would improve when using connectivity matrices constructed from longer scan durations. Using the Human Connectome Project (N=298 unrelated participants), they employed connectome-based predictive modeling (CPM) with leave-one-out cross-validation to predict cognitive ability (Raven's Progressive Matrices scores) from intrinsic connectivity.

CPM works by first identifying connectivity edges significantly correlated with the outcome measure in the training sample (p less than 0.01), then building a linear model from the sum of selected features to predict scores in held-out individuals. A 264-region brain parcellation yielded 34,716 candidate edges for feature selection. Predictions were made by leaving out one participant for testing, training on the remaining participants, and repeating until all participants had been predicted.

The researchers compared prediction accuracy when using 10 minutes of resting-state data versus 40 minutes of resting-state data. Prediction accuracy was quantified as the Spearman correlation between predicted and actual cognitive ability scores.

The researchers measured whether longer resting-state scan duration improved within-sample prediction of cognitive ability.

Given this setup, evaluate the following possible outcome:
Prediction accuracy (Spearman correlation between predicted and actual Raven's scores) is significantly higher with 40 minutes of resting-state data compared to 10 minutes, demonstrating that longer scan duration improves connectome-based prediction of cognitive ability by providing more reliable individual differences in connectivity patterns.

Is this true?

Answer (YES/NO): NO